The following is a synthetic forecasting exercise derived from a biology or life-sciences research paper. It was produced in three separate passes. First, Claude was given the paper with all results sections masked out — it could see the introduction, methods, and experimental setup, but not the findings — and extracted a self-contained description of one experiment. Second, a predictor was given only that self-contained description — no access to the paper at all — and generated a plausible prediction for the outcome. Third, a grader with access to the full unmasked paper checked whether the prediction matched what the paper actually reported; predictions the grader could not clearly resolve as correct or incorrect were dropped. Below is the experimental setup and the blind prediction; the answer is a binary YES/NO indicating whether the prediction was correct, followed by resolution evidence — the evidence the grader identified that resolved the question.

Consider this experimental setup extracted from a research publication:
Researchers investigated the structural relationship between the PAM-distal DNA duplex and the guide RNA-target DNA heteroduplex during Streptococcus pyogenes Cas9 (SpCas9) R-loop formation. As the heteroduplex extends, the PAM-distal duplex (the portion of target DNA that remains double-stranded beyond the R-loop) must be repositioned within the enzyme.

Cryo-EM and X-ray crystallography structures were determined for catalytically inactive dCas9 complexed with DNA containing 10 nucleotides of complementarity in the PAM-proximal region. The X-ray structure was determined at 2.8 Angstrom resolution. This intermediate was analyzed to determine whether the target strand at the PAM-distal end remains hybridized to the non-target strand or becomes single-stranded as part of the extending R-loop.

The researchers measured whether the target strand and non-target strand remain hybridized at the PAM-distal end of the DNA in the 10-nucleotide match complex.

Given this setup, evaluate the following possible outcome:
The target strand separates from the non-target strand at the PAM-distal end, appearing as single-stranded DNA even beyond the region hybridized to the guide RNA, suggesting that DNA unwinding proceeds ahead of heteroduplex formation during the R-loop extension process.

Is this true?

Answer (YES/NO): NO